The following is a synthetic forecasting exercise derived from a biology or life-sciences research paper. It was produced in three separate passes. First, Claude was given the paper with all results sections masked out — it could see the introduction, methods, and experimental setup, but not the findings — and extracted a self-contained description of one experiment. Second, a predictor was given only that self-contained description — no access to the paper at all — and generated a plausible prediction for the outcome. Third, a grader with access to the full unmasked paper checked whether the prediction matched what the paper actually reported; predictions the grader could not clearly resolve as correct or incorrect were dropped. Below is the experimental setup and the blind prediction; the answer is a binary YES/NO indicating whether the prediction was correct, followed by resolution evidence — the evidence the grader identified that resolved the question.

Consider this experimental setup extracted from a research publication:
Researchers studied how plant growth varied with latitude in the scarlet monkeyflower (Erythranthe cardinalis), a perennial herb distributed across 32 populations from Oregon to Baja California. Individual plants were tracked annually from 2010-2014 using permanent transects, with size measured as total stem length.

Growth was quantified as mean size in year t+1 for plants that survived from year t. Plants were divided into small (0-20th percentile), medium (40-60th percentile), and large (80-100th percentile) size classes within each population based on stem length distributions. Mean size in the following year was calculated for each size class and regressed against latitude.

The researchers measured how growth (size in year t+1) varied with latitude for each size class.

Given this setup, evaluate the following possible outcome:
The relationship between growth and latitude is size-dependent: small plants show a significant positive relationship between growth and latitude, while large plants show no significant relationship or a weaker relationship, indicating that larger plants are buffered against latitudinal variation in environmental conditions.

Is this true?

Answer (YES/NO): NO